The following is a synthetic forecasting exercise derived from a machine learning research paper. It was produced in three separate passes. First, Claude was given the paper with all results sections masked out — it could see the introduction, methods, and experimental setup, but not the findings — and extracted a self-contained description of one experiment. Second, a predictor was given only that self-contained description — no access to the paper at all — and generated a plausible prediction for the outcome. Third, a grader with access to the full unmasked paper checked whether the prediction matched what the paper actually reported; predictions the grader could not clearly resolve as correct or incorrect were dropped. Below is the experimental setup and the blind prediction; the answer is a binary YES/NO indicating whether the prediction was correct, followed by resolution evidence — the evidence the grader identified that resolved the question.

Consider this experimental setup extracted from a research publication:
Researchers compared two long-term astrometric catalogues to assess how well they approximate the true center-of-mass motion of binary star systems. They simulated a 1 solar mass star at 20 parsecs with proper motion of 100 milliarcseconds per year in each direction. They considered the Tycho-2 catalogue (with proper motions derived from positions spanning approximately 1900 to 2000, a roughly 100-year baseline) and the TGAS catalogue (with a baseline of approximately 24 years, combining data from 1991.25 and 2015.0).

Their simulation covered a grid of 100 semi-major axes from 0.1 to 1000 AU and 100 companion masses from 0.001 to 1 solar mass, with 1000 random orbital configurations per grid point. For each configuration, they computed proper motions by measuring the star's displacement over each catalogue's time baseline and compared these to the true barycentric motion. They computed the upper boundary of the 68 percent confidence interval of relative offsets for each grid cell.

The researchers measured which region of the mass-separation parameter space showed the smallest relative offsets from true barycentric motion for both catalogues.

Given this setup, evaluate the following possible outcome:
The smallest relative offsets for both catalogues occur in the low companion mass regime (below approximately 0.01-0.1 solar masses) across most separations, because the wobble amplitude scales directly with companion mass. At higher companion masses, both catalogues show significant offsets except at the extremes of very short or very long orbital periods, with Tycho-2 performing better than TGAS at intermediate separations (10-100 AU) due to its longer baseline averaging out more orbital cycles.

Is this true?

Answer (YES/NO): NO